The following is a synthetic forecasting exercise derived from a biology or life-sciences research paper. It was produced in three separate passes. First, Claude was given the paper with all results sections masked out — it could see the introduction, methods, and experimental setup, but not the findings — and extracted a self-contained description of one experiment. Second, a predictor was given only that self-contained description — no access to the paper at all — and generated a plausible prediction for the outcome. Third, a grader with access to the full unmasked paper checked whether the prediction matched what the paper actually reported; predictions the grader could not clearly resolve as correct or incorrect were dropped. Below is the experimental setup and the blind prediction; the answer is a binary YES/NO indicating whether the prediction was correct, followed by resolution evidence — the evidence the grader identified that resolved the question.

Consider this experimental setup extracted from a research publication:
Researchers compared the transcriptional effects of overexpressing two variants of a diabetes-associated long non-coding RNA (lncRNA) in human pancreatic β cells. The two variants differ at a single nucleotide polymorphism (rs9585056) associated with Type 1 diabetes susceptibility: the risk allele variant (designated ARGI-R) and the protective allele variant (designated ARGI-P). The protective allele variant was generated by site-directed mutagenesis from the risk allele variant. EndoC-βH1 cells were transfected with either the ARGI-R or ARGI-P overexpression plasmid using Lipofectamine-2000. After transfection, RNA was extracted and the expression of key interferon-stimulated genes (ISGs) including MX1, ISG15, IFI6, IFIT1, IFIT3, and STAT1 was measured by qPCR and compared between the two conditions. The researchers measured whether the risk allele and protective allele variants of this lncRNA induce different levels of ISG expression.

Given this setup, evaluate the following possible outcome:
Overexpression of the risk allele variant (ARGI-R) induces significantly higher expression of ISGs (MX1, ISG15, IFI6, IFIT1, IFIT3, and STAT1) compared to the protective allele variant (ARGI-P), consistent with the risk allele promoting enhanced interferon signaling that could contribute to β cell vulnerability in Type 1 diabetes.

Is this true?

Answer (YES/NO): YES